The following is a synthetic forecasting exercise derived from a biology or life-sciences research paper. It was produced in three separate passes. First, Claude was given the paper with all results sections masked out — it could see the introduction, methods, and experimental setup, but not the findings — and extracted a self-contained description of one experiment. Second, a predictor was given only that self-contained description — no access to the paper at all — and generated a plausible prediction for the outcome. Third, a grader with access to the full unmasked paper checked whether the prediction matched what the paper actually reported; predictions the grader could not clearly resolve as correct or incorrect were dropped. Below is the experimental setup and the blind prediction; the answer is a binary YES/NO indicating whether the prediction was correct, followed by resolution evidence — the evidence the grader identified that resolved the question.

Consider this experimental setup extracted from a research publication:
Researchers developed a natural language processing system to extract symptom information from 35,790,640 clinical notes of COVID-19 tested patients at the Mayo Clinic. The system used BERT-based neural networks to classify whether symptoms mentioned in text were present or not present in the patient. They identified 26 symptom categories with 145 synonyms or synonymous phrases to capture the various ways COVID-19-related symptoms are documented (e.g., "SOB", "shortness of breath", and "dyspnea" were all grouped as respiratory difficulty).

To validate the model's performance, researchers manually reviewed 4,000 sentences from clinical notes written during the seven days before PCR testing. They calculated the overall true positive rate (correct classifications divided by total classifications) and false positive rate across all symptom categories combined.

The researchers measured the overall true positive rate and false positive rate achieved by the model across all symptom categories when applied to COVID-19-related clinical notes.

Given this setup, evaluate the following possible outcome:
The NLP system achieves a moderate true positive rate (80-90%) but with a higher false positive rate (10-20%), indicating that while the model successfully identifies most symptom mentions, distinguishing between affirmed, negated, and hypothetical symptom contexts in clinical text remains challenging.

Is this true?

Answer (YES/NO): NO